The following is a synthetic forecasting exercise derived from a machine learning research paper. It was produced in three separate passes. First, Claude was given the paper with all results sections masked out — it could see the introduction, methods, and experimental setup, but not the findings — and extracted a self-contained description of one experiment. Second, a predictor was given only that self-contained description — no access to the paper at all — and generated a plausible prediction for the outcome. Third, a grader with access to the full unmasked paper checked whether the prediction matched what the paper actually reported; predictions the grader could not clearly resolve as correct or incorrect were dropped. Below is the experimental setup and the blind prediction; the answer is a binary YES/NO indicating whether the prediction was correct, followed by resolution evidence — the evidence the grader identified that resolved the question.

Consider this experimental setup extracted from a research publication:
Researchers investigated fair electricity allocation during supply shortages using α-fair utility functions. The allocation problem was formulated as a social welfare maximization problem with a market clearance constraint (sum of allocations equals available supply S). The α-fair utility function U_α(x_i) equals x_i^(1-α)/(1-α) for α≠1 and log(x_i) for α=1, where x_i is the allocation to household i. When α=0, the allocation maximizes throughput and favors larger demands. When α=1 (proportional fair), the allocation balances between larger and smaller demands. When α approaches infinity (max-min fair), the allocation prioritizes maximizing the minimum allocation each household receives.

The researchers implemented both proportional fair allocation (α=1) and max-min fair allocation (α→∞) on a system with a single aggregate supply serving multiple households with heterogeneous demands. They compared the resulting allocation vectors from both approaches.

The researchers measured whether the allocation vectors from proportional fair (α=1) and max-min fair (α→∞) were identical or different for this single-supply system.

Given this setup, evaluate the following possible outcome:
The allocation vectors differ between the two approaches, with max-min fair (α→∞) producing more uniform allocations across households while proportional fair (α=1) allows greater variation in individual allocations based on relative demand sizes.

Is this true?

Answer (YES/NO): NO